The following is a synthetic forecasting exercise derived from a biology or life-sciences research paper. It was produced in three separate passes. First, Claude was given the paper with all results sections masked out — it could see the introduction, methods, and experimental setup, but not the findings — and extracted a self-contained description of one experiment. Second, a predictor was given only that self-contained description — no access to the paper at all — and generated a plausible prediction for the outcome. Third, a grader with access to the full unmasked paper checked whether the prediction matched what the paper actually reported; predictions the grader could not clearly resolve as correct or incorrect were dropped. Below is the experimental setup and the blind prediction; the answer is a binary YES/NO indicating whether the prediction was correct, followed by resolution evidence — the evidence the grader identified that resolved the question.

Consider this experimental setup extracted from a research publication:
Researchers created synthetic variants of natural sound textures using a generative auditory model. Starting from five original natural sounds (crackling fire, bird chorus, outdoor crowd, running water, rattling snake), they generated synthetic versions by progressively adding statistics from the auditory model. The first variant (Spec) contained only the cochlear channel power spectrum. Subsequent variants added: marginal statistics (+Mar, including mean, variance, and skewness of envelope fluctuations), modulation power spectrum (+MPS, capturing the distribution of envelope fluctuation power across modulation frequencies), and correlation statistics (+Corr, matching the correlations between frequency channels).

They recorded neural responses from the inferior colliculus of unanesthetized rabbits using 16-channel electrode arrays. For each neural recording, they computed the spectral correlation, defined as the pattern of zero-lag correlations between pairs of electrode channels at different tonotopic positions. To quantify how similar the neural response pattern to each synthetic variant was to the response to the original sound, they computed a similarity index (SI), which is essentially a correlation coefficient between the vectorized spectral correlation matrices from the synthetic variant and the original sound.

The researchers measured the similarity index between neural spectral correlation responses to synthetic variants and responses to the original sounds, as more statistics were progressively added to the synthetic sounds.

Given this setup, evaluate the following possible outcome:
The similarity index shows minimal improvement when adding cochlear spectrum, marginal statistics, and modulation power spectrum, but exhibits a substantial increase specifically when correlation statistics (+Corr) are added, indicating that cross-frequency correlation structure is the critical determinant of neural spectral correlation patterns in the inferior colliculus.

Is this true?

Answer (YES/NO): NO